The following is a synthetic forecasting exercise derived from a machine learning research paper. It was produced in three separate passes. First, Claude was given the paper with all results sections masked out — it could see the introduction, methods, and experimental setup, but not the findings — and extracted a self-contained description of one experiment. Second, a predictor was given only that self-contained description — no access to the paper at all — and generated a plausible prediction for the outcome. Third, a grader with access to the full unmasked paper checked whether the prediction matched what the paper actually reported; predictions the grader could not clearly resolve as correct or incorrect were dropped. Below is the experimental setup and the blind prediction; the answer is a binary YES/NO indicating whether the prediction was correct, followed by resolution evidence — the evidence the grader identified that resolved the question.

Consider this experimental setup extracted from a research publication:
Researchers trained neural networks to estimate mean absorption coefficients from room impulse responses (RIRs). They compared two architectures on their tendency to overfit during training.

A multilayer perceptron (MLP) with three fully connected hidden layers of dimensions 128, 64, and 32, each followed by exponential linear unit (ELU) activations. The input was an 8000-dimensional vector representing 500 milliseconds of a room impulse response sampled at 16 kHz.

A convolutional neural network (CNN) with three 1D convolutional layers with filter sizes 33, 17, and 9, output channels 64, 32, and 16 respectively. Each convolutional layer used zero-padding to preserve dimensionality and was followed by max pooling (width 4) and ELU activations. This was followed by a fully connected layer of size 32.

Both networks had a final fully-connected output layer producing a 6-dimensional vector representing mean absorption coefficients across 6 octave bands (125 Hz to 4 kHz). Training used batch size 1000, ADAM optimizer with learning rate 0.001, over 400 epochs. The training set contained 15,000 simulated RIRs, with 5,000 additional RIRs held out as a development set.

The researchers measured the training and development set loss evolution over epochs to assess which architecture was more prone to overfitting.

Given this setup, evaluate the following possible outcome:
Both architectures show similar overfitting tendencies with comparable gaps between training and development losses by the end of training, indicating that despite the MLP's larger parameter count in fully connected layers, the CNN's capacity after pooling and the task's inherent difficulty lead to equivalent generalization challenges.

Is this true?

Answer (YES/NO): NO